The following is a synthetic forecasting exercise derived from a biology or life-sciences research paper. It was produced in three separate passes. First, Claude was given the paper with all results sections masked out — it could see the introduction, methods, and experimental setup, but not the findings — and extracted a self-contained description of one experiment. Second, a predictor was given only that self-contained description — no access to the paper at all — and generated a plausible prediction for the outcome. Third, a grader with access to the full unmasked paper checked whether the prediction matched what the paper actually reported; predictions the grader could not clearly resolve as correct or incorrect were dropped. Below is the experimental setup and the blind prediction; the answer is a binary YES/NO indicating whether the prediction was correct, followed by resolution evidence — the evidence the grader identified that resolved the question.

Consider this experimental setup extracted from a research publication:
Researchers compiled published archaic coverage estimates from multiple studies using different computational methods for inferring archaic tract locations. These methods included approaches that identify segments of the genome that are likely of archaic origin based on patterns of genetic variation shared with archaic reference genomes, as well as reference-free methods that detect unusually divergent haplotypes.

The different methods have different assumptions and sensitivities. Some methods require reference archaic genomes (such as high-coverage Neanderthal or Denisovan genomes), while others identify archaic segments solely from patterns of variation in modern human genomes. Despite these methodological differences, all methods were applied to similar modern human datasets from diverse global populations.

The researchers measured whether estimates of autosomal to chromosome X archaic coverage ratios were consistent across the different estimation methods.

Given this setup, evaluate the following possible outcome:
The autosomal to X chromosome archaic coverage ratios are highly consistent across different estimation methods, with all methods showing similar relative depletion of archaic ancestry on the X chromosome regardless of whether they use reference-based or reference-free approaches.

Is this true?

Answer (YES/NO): NO